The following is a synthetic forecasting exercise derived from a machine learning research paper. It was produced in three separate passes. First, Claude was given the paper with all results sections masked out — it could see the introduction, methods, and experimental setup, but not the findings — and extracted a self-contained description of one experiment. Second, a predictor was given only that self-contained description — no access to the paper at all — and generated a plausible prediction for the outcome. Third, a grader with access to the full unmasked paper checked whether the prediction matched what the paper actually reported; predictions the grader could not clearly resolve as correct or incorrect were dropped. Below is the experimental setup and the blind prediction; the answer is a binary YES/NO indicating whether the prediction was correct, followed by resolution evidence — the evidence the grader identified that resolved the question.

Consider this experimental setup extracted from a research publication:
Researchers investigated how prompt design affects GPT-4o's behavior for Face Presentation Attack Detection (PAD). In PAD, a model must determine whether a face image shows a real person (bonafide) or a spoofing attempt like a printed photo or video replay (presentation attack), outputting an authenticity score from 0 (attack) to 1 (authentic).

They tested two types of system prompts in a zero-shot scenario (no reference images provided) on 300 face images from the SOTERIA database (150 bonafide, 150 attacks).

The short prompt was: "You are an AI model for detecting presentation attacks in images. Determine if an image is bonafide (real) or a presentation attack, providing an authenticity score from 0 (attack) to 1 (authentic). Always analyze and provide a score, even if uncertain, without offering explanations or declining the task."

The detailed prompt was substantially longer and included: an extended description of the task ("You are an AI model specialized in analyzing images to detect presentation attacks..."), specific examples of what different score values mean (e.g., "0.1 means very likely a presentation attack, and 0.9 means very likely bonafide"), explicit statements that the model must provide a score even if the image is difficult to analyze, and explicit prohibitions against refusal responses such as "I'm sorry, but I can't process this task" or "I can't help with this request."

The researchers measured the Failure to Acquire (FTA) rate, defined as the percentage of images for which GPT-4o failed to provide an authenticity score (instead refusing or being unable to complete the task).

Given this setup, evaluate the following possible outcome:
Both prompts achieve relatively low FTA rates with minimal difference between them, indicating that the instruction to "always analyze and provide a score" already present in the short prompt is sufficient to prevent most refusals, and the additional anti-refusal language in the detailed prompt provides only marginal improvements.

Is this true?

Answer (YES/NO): NO